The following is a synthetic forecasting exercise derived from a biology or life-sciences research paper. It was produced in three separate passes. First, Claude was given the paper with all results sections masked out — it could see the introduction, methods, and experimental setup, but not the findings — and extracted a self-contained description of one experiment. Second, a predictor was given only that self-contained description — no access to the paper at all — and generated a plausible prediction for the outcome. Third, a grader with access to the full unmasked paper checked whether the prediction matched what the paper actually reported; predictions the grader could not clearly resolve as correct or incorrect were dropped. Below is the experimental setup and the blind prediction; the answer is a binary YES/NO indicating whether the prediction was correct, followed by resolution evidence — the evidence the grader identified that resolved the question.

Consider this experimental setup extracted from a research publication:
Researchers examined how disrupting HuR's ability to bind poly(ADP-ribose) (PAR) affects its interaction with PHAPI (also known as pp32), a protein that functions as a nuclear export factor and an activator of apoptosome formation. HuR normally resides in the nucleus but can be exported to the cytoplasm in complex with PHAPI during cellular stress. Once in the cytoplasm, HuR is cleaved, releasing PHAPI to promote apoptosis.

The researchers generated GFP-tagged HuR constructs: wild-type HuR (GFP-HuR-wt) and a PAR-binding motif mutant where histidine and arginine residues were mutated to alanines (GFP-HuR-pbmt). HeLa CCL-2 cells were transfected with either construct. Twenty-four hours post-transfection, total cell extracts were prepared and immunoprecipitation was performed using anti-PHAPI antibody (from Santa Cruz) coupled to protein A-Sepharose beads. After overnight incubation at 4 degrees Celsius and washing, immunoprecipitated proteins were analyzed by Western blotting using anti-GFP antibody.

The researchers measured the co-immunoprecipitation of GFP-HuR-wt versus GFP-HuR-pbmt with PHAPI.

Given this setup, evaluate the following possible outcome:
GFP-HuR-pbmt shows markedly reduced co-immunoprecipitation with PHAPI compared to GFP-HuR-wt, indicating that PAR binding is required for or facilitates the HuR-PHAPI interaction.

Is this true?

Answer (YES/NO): NO